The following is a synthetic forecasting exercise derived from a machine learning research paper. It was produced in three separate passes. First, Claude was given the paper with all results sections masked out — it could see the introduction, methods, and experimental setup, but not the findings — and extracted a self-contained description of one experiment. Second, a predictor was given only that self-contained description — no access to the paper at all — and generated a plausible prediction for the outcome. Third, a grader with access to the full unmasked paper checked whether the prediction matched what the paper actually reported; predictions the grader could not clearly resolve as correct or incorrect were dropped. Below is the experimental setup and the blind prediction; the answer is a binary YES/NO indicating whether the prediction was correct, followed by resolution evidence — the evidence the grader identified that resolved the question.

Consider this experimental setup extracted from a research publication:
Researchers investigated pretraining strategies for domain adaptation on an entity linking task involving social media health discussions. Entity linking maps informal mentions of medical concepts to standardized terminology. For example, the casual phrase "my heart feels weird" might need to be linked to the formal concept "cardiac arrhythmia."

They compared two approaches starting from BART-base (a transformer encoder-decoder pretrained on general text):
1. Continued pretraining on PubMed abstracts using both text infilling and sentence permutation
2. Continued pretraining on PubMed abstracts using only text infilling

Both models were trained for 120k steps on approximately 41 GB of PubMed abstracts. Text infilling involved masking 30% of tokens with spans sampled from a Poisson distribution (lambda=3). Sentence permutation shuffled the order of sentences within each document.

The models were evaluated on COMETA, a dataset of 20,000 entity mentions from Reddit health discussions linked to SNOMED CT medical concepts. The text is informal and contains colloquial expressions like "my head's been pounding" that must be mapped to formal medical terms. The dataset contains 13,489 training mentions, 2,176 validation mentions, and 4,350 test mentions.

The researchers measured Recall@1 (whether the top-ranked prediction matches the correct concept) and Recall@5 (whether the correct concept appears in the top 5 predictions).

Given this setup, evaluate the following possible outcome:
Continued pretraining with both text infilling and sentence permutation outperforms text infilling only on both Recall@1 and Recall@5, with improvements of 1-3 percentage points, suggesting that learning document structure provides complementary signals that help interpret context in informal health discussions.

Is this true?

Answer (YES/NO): NO